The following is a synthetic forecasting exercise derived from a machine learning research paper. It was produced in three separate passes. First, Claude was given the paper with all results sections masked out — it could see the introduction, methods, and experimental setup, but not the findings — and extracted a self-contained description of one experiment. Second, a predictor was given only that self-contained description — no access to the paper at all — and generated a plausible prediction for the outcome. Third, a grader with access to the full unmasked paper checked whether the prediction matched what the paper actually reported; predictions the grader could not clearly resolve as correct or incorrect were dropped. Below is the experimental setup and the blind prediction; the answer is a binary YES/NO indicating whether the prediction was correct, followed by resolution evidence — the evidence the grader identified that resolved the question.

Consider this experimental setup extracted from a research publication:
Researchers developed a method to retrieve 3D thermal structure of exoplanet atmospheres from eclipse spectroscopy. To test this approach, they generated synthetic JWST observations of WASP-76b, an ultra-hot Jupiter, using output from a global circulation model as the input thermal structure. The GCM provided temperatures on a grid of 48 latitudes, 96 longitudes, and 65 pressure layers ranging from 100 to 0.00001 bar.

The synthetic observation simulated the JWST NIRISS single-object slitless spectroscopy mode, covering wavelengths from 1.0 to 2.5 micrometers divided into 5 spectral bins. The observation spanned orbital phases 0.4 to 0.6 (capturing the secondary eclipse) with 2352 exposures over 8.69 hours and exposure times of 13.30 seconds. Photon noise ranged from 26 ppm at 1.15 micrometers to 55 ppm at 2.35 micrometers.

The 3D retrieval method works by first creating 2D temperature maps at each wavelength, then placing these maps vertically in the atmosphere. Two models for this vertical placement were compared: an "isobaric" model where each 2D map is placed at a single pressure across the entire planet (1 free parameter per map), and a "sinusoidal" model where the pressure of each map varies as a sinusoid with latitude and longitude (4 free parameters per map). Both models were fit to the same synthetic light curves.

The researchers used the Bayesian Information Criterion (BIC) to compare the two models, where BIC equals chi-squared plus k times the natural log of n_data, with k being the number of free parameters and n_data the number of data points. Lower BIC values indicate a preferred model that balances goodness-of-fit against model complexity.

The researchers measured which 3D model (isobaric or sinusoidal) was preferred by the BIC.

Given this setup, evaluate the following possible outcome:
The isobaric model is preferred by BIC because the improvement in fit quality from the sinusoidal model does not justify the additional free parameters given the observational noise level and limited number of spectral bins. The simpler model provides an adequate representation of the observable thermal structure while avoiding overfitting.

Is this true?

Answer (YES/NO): NO